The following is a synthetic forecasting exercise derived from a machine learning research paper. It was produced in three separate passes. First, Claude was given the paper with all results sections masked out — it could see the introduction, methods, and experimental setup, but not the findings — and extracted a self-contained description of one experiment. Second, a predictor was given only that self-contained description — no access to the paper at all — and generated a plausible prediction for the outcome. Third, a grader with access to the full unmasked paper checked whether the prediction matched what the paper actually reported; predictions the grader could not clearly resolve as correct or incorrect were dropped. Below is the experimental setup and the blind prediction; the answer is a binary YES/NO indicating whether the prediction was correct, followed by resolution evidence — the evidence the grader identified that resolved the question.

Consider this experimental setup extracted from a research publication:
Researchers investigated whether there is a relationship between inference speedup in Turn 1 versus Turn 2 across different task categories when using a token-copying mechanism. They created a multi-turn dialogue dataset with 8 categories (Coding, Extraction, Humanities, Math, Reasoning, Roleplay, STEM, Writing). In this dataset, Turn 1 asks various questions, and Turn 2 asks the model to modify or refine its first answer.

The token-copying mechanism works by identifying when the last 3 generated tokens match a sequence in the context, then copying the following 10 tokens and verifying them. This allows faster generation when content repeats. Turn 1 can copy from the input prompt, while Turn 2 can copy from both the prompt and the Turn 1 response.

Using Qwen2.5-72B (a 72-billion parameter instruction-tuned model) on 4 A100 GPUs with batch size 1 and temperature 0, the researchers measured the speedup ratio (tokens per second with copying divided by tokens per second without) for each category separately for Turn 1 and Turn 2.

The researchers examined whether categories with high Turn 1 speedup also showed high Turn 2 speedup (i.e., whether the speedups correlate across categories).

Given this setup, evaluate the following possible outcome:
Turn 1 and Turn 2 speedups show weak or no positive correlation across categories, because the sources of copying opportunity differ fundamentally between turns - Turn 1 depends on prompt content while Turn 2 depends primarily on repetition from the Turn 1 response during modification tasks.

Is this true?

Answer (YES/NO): YES